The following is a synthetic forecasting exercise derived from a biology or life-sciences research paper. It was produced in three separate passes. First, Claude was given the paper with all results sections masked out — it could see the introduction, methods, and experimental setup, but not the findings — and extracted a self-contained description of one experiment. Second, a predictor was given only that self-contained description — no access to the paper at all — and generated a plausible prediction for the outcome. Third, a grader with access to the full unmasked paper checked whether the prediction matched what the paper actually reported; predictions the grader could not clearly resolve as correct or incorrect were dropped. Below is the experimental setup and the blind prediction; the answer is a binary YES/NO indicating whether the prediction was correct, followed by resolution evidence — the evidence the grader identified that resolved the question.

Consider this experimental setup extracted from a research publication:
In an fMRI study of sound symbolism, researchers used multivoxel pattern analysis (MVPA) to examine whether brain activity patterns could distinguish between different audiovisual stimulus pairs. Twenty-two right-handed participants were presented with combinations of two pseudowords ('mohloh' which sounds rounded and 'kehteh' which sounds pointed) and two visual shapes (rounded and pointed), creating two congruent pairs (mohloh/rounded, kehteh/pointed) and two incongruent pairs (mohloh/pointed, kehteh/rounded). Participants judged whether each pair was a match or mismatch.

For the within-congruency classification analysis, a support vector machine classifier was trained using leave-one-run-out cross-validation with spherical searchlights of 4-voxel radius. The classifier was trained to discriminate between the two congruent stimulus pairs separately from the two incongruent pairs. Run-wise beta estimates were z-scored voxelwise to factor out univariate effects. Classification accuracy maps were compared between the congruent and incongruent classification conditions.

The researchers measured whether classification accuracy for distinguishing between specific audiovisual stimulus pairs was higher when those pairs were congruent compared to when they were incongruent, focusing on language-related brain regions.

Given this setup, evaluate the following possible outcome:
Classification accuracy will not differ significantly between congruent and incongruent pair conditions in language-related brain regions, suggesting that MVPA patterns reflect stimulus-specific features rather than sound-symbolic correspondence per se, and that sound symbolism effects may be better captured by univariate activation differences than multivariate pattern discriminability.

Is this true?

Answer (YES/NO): NO